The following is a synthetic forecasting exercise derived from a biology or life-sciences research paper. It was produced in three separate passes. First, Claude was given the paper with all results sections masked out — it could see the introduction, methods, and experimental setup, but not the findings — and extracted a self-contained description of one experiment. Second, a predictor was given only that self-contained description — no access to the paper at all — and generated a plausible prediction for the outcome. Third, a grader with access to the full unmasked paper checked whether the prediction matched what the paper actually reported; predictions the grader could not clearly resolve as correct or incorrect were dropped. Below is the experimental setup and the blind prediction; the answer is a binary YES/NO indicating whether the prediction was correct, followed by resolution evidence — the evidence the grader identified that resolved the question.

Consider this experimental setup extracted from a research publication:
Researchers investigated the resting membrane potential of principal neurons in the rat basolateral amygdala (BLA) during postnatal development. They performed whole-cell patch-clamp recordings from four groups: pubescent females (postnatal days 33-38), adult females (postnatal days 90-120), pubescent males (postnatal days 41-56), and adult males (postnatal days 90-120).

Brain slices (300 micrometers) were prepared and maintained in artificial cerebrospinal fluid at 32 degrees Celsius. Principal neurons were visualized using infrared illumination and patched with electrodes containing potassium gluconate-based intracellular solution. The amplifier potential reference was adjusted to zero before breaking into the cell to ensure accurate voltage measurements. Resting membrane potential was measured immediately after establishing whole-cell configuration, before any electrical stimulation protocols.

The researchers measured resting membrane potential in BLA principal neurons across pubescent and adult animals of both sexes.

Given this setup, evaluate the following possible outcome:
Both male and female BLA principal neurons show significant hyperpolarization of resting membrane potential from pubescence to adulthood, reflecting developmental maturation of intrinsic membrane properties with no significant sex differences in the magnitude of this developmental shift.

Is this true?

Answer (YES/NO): NO